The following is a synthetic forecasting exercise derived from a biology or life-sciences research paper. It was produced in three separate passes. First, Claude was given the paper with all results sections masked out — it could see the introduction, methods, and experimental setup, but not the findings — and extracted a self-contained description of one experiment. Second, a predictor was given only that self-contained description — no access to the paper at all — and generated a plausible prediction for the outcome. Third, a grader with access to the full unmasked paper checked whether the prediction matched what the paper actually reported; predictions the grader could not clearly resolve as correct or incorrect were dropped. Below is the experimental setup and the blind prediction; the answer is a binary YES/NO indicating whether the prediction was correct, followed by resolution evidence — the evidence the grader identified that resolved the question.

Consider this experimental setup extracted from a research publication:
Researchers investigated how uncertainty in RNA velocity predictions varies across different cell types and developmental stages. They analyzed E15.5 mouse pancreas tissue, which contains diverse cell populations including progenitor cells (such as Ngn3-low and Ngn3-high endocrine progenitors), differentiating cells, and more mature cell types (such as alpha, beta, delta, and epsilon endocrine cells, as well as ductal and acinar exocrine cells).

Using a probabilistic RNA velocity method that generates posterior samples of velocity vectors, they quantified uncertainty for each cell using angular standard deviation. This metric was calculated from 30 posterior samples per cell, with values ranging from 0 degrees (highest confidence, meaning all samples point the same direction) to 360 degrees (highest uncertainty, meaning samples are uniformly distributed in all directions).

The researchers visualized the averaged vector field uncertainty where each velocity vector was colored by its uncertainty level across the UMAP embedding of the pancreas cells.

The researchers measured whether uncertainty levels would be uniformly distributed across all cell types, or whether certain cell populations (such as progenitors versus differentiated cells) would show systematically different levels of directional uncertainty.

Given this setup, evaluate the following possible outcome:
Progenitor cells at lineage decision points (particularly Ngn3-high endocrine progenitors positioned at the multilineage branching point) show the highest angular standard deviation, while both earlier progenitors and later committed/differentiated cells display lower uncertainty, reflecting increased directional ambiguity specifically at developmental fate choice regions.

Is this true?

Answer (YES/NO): NO